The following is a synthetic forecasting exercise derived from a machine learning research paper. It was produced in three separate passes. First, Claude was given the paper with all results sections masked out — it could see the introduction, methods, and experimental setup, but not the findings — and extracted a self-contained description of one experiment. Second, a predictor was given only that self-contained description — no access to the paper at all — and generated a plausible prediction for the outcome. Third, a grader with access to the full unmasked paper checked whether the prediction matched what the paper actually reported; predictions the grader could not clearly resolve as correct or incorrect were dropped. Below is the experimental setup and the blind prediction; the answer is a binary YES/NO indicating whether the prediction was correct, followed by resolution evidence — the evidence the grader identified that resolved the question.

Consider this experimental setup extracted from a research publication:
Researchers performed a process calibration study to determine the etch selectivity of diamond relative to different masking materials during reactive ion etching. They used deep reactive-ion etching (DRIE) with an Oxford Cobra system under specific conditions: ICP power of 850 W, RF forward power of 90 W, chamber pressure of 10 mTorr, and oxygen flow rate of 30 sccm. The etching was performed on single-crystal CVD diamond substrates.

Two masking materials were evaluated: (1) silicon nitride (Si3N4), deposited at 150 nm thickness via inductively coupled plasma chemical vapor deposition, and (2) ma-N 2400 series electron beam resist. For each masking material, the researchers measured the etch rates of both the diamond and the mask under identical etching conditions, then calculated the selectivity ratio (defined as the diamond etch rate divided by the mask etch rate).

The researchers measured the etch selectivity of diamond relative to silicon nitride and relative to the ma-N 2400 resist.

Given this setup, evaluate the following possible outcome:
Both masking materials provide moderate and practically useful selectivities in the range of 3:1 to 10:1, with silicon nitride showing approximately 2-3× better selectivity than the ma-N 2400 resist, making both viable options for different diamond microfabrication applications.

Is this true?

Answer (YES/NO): NO